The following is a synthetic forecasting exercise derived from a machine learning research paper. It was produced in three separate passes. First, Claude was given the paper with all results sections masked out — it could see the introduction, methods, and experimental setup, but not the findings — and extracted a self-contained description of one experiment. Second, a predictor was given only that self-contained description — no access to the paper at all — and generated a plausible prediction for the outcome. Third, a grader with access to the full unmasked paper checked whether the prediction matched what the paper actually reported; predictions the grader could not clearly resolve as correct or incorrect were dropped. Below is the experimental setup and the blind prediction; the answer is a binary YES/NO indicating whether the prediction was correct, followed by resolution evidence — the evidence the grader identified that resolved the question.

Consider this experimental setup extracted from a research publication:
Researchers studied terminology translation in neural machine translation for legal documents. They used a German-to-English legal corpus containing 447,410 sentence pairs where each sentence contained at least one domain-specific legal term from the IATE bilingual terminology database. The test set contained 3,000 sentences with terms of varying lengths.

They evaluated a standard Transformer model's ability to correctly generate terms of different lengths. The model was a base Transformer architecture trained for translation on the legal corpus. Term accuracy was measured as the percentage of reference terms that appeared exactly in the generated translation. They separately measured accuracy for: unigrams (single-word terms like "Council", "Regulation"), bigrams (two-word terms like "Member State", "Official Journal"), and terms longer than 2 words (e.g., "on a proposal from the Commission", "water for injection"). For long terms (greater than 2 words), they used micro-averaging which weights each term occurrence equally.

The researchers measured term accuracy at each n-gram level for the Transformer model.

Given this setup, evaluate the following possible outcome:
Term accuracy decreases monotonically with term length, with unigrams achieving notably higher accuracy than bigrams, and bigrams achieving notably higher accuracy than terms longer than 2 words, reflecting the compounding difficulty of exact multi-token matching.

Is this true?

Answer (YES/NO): NO